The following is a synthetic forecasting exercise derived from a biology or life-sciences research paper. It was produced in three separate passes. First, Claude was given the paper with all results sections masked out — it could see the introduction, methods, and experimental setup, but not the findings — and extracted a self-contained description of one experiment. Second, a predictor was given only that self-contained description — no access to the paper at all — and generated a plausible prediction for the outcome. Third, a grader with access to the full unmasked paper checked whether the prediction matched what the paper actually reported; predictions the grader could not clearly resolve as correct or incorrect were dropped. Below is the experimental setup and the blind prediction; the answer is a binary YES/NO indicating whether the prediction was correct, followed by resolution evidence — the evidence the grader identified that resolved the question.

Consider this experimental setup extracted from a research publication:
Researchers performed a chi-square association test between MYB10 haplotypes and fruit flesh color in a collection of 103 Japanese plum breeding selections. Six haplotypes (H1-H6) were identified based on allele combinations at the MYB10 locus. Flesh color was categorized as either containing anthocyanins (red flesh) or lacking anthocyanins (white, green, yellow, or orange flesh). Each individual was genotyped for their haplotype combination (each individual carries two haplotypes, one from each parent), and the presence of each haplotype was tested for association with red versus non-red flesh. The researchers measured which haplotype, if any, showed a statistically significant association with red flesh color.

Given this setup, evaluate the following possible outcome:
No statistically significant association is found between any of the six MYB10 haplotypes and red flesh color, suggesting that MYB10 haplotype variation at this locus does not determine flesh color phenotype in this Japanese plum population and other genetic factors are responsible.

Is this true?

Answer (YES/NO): NO